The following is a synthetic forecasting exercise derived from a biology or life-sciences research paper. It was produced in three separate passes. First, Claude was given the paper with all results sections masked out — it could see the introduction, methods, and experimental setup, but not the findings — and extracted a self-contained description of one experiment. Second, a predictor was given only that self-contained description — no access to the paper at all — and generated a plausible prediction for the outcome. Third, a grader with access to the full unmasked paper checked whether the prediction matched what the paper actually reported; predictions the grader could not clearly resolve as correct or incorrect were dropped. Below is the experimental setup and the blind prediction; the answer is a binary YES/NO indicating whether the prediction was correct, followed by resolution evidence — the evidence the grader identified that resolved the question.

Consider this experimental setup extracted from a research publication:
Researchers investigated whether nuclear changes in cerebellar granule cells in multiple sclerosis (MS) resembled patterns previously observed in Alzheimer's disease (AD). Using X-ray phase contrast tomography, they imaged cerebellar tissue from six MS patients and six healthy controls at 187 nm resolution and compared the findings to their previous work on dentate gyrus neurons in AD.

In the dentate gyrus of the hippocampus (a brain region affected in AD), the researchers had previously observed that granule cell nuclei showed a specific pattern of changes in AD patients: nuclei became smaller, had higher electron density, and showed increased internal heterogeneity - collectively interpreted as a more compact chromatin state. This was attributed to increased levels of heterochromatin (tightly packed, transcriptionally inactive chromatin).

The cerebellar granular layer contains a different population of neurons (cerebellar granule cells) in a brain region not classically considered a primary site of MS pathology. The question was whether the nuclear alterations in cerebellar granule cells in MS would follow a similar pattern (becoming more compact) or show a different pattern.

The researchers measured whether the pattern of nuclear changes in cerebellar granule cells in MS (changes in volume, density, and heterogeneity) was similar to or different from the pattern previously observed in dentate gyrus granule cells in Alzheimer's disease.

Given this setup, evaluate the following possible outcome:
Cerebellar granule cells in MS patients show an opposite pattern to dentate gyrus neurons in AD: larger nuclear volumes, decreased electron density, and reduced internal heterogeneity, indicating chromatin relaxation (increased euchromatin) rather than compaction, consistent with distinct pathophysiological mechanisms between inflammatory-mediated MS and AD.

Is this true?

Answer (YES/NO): NO